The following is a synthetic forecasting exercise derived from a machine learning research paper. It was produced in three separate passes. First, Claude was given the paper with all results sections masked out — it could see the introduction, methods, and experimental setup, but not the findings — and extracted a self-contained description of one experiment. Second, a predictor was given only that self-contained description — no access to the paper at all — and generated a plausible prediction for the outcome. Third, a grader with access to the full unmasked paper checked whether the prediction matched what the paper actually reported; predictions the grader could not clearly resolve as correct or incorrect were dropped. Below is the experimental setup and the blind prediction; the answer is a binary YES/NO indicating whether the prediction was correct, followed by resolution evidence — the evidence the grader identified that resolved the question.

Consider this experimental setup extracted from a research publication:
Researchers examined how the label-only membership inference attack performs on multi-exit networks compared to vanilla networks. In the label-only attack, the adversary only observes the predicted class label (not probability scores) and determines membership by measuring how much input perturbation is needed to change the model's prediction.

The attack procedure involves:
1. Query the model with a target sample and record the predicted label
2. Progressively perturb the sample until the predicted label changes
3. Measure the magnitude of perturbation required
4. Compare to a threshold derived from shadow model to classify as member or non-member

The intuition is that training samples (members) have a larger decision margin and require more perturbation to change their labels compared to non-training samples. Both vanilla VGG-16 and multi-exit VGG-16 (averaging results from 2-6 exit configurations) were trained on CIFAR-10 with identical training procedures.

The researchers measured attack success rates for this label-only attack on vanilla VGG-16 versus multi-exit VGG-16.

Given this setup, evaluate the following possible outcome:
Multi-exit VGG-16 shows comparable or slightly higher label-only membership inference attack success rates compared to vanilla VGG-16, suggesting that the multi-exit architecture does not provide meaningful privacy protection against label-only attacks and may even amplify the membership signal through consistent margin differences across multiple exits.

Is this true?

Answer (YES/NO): NO